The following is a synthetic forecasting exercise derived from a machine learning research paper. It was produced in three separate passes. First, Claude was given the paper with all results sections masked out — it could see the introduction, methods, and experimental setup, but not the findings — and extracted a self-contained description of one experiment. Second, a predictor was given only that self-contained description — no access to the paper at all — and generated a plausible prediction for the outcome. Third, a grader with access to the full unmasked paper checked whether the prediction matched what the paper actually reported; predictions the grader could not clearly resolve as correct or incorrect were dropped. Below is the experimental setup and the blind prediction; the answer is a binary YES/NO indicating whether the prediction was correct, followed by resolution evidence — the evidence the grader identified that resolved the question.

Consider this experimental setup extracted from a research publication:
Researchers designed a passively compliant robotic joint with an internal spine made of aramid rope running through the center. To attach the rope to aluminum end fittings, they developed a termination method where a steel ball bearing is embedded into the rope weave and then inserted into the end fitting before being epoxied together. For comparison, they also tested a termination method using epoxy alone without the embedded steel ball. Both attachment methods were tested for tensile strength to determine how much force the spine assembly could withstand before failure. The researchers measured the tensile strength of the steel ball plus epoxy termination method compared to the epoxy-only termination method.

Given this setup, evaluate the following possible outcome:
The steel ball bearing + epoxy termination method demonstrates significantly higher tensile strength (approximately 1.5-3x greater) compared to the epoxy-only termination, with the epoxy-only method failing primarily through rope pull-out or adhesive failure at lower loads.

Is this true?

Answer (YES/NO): NO